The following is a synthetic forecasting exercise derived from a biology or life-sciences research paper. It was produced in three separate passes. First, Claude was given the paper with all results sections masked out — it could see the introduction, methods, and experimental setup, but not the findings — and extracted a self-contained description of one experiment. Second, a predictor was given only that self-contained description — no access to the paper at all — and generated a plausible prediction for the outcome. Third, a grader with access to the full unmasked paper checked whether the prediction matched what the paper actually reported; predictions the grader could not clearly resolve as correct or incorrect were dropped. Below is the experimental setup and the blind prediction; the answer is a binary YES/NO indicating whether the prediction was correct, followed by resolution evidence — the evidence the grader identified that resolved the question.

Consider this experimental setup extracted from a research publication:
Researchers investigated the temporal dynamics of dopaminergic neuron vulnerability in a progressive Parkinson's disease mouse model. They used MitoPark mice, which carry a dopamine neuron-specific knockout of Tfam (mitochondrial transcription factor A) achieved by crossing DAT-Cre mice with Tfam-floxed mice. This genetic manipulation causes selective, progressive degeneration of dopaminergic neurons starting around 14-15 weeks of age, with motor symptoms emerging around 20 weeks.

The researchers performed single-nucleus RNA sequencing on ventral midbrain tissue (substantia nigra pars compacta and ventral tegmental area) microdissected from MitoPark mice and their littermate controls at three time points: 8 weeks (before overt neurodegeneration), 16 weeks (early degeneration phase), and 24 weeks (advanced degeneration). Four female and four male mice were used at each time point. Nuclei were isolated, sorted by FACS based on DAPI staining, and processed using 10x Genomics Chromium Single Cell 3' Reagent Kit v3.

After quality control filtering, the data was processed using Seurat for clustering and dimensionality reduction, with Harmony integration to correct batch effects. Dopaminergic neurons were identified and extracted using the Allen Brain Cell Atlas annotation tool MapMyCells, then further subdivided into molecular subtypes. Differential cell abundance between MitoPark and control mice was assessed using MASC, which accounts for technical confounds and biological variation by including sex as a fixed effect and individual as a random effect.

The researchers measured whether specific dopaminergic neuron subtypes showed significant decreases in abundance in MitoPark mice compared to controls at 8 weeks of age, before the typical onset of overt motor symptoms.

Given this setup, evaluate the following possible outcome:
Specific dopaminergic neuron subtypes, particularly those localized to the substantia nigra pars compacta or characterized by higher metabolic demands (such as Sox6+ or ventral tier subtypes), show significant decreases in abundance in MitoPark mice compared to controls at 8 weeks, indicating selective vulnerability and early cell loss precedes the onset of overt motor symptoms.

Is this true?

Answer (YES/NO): NO